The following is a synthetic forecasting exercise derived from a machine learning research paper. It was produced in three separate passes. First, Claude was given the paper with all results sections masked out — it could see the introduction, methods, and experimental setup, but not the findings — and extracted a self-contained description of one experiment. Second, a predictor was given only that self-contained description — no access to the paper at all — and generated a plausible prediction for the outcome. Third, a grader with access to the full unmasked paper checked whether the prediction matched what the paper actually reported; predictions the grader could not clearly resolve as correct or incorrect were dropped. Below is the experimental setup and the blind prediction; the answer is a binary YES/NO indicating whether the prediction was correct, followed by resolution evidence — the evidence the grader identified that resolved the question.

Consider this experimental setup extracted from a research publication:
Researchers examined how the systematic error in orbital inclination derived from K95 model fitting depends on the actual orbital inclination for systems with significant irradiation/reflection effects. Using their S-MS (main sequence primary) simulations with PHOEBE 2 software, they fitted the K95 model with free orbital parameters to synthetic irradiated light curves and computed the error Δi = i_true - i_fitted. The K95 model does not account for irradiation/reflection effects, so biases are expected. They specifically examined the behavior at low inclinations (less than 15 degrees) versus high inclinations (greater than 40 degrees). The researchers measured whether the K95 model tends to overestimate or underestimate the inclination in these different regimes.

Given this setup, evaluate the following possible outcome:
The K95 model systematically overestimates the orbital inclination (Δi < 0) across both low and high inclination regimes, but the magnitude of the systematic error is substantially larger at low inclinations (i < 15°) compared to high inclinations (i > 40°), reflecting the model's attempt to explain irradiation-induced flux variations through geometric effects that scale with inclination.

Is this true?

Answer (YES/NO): NO